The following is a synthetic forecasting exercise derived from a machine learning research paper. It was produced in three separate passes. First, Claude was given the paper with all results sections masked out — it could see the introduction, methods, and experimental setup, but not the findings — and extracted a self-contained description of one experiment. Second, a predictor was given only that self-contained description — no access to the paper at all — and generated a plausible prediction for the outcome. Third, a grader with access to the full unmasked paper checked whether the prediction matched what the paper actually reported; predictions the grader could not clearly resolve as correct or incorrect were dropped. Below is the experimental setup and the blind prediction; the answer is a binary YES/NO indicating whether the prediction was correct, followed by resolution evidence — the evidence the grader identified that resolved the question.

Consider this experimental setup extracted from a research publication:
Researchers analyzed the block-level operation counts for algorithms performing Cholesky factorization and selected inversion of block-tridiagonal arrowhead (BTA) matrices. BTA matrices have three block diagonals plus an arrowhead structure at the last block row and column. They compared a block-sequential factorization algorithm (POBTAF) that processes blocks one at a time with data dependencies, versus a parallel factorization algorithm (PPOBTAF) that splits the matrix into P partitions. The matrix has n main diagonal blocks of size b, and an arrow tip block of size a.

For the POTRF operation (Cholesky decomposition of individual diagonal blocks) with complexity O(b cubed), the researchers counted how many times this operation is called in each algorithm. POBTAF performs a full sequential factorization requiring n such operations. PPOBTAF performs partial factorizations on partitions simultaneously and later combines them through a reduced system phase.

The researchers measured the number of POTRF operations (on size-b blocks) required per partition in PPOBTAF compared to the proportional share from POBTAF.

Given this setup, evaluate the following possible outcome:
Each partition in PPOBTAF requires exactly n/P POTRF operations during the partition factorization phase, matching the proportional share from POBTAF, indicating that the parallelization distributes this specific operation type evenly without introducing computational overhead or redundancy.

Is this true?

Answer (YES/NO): NO